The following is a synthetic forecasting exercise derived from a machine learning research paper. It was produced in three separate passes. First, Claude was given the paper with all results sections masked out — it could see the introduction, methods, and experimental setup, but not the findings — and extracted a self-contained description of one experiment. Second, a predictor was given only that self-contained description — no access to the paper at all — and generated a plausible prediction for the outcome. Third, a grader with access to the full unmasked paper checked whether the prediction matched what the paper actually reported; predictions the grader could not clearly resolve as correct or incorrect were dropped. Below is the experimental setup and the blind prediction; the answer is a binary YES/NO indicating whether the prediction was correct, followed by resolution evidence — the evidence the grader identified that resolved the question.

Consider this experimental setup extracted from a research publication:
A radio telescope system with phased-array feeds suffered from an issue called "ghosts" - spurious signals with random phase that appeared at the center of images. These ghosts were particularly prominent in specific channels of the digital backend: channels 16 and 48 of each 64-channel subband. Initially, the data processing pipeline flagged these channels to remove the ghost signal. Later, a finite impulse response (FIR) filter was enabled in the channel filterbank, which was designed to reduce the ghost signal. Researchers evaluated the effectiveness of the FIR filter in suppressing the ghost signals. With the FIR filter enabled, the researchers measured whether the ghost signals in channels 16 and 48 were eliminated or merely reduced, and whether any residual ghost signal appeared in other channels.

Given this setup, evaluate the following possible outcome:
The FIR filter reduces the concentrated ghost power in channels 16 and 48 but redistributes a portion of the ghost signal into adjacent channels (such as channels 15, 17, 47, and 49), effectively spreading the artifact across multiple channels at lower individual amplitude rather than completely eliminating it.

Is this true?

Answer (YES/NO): NO